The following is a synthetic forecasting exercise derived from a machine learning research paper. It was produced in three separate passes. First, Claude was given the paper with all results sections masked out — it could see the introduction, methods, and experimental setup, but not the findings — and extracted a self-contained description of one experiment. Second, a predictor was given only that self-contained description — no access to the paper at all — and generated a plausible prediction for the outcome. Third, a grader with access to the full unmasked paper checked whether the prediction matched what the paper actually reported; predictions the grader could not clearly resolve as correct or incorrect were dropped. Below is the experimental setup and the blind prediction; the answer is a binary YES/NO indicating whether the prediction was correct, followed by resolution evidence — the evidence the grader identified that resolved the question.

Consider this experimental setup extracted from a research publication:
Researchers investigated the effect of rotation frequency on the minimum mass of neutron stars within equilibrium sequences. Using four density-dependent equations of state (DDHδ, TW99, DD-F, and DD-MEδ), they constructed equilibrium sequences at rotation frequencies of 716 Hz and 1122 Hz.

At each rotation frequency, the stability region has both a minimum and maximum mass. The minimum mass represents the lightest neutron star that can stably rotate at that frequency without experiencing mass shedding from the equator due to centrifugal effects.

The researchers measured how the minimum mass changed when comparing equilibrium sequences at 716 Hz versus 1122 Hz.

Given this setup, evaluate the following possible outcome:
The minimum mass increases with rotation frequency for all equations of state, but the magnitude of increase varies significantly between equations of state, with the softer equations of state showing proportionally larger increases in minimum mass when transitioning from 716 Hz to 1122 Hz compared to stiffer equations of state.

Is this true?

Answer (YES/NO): NO